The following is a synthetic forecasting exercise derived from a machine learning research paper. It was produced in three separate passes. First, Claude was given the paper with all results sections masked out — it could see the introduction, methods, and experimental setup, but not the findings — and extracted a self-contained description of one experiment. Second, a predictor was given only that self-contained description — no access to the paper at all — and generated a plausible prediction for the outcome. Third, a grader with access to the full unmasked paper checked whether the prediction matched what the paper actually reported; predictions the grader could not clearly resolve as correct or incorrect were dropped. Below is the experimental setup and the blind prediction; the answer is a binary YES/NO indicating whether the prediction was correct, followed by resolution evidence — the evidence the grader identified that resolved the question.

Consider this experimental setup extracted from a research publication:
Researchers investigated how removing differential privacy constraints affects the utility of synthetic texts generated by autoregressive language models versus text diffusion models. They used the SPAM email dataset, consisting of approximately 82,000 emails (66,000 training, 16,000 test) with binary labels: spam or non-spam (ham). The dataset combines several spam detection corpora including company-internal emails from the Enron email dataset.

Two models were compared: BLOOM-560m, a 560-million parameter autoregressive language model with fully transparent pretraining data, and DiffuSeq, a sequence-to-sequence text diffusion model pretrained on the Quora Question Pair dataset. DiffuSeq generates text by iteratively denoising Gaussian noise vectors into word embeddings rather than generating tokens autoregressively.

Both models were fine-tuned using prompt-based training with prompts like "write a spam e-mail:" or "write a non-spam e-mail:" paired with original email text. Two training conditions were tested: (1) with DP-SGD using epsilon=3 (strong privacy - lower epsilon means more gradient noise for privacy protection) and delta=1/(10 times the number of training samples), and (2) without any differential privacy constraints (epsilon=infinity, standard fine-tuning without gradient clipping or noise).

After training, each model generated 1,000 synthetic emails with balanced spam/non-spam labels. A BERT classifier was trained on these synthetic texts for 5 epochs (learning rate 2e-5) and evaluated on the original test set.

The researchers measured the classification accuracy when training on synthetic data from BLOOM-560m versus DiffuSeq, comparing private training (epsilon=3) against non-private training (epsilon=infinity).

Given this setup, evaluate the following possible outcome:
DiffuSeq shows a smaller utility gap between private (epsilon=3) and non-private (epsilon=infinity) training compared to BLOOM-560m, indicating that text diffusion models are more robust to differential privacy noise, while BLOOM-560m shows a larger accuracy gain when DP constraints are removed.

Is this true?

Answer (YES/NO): NO